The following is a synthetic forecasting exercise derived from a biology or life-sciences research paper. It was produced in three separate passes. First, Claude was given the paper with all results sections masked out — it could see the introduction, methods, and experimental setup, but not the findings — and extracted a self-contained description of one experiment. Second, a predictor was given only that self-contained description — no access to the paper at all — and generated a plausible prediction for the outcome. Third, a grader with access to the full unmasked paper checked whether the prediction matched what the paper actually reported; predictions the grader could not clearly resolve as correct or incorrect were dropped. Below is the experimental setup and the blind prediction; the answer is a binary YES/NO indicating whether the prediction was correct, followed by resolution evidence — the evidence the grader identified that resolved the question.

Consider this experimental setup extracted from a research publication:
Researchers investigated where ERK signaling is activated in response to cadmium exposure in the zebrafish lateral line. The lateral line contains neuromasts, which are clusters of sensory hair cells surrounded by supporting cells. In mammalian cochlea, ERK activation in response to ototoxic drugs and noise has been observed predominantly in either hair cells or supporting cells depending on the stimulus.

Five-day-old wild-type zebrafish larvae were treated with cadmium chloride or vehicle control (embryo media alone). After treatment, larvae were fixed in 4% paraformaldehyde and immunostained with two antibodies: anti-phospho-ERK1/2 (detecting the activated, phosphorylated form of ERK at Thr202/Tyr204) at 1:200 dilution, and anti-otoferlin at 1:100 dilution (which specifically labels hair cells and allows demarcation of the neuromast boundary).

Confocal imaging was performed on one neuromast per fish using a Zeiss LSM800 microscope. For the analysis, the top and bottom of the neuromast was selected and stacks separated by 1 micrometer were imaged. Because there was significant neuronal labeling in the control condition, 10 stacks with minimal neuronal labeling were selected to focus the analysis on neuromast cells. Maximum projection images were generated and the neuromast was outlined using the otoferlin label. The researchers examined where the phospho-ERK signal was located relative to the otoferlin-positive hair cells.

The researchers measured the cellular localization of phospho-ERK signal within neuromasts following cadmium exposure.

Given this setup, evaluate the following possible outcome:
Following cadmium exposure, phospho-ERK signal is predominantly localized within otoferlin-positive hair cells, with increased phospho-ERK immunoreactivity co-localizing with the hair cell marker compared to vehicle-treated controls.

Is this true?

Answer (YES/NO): NO